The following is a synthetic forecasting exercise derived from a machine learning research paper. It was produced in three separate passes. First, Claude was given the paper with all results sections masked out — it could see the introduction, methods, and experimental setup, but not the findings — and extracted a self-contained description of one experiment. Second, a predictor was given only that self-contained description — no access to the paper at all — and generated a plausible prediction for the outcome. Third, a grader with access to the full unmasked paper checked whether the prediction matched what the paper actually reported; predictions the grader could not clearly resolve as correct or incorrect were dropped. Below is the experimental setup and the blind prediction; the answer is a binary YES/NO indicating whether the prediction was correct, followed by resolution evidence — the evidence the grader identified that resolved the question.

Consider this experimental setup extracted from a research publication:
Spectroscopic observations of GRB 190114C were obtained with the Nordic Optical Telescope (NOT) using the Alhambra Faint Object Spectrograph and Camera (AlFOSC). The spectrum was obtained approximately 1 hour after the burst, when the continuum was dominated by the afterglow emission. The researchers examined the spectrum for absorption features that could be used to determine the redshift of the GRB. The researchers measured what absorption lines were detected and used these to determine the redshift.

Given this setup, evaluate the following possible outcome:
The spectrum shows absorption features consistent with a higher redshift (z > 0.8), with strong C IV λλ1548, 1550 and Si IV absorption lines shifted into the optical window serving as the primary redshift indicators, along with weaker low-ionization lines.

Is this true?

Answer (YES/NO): NO